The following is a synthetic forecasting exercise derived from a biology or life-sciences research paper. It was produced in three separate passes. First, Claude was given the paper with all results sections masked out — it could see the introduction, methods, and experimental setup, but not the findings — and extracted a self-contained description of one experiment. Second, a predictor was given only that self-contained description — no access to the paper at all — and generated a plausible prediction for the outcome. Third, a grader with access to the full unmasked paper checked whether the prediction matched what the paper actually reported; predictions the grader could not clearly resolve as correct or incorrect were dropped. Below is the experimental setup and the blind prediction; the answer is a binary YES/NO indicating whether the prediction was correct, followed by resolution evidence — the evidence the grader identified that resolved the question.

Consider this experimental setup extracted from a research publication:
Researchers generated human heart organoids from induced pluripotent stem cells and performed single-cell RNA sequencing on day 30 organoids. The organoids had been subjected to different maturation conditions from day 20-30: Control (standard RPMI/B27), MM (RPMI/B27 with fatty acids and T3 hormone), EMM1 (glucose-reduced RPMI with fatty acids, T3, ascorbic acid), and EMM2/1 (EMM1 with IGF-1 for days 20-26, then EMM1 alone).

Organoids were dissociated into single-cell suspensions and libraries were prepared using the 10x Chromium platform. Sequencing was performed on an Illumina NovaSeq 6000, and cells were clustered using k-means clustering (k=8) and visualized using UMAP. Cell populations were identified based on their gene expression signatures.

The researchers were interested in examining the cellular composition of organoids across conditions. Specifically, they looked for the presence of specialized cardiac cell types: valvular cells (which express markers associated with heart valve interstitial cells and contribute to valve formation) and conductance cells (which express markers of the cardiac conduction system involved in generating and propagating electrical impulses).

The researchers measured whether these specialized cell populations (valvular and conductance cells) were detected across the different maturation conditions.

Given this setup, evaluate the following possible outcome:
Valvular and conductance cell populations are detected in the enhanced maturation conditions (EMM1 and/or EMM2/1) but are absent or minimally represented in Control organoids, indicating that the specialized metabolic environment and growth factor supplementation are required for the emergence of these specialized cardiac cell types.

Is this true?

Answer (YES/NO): NO